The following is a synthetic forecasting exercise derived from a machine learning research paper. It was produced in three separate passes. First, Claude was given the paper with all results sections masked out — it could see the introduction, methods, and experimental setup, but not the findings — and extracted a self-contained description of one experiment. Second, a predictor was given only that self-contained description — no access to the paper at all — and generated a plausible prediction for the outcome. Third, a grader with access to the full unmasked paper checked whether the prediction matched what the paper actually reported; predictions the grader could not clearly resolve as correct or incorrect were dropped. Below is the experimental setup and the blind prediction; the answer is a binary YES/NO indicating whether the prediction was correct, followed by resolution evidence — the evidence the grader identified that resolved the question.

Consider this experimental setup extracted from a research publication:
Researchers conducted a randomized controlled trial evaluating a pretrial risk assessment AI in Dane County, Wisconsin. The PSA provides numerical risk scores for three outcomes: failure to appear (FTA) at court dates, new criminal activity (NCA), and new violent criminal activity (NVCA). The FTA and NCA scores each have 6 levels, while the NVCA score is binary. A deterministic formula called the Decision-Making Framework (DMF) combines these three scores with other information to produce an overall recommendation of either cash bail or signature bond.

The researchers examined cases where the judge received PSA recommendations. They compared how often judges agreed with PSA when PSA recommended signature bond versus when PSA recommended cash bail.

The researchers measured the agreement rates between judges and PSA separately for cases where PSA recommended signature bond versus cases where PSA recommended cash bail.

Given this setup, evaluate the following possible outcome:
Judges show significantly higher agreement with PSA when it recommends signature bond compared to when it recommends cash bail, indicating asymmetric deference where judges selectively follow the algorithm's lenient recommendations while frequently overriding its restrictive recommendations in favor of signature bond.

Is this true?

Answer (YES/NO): YES